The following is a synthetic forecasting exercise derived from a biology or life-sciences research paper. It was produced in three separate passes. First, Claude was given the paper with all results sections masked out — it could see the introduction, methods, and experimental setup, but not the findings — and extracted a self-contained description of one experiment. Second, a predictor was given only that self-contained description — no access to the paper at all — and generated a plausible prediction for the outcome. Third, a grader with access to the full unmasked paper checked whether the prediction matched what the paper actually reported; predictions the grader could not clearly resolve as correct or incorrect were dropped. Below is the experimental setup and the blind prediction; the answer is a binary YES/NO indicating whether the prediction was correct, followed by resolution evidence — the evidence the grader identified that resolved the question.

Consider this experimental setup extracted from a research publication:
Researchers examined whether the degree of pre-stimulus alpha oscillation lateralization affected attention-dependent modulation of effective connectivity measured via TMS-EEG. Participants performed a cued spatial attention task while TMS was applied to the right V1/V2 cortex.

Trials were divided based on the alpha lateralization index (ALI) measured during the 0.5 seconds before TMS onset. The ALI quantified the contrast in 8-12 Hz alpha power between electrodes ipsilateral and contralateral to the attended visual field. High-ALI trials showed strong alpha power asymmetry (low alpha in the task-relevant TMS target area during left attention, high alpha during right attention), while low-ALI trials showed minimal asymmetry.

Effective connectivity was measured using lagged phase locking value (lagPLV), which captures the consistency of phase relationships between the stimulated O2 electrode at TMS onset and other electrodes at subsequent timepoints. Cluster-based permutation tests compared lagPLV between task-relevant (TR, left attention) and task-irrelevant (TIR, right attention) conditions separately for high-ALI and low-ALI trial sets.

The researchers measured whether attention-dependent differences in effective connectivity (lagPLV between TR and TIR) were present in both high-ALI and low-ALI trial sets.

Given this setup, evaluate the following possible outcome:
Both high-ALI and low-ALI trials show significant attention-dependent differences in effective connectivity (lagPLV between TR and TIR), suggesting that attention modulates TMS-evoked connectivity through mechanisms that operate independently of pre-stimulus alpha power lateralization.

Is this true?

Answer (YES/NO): NO